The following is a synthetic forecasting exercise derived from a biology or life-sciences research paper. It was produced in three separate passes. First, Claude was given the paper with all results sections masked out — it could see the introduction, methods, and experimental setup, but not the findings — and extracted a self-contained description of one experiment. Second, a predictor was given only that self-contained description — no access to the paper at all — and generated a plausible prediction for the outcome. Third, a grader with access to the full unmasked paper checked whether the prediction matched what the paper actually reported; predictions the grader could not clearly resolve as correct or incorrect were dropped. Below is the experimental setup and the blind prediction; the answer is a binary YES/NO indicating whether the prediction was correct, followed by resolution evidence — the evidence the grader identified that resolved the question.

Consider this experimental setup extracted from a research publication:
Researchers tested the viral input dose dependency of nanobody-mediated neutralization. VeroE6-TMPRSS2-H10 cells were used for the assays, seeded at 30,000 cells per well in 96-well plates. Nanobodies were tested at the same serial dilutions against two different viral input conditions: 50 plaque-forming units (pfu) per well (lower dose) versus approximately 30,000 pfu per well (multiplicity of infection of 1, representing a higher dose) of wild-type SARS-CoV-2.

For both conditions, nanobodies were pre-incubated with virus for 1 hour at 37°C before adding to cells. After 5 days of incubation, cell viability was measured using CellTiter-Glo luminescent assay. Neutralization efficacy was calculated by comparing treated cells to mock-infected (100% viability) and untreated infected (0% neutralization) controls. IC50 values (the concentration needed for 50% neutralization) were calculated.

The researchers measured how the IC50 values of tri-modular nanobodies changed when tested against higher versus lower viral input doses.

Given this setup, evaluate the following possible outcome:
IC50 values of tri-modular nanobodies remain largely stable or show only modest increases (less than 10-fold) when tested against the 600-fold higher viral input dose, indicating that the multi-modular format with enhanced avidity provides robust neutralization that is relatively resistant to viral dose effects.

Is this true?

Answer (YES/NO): NO